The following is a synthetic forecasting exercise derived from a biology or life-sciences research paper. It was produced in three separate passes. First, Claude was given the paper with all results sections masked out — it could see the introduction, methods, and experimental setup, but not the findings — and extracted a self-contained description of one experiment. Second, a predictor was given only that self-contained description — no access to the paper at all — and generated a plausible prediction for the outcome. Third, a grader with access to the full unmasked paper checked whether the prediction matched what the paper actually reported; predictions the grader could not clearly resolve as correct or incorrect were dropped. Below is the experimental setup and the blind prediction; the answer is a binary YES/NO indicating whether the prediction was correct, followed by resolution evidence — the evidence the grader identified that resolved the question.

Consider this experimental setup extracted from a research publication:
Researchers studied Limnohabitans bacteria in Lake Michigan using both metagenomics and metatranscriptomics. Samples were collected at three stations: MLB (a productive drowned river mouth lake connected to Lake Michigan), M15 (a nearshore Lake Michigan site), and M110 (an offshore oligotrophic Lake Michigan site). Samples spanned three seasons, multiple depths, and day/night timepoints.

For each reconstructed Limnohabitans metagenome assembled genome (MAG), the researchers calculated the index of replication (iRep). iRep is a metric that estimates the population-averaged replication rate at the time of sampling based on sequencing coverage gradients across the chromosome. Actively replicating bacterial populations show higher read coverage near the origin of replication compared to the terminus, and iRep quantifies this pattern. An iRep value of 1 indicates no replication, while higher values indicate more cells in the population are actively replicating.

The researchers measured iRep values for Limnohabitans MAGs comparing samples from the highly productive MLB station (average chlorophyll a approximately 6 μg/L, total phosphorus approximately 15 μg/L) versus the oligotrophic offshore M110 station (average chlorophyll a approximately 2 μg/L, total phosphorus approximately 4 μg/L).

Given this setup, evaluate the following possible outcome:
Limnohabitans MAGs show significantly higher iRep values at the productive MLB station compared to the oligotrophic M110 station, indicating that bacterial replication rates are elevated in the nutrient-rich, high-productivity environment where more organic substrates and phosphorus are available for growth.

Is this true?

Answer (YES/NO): NO